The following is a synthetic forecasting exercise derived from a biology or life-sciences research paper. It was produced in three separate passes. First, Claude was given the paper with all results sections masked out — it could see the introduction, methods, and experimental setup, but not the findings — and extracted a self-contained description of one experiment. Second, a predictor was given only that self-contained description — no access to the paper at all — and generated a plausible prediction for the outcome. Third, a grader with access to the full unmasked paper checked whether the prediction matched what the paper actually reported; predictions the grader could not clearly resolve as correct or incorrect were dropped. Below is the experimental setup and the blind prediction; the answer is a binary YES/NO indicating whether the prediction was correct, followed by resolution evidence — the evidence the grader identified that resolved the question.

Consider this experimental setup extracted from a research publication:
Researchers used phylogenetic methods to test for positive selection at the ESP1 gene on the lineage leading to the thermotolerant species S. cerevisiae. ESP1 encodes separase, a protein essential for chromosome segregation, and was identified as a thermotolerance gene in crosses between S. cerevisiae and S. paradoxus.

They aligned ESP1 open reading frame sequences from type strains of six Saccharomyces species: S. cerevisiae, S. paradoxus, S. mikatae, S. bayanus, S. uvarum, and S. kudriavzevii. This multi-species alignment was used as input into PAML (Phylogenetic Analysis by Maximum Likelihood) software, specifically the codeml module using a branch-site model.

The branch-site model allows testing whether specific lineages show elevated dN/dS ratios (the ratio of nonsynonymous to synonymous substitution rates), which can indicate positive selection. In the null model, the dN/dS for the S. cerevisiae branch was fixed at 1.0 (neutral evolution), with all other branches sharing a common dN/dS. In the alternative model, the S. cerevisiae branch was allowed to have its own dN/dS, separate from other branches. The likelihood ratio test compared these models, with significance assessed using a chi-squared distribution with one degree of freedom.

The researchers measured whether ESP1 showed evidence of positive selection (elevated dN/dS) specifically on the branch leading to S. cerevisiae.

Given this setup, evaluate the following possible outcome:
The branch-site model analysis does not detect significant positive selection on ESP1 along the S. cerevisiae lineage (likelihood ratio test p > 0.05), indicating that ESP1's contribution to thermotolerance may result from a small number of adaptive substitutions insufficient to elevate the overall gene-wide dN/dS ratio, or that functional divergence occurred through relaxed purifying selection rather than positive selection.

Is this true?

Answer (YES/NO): NO